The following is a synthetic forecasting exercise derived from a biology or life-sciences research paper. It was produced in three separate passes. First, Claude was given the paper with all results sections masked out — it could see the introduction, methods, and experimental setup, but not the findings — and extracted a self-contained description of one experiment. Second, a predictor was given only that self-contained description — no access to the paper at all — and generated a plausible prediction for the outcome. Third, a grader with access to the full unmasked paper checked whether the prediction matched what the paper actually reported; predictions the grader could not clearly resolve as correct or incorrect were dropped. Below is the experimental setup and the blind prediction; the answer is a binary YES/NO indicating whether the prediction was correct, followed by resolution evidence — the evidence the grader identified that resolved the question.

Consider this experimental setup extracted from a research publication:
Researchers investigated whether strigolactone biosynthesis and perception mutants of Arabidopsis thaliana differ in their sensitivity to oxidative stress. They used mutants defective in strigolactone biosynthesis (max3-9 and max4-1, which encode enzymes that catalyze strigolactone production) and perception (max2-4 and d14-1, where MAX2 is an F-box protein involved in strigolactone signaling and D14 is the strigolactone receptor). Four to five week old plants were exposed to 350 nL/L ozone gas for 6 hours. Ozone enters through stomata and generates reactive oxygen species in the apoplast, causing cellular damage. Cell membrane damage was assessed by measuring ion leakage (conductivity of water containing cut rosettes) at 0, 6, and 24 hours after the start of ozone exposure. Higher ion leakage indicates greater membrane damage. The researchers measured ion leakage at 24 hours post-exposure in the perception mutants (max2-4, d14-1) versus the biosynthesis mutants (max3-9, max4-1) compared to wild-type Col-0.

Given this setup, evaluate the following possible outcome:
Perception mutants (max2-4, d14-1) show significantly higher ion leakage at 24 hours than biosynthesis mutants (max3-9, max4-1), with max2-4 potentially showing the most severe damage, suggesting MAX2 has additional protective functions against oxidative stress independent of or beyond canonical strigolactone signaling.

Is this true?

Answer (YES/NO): NO